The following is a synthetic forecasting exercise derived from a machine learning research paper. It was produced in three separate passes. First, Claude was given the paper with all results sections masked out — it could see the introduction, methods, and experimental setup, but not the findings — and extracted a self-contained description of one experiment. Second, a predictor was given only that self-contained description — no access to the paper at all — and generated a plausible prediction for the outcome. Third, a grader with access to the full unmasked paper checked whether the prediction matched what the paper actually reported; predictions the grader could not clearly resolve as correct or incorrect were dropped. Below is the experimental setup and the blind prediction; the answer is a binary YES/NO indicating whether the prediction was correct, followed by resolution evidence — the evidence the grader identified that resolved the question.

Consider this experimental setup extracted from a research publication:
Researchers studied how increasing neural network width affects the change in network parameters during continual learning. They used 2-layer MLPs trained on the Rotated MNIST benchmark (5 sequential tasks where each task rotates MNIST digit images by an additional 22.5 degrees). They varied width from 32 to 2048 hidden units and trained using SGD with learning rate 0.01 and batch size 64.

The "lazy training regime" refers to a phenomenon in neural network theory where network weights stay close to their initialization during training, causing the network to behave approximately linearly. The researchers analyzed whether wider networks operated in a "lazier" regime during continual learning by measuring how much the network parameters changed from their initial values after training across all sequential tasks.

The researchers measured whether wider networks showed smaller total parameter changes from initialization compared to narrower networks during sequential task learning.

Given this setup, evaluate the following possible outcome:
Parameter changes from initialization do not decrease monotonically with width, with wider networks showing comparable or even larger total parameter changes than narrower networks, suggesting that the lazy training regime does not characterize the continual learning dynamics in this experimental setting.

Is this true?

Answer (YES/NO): NO